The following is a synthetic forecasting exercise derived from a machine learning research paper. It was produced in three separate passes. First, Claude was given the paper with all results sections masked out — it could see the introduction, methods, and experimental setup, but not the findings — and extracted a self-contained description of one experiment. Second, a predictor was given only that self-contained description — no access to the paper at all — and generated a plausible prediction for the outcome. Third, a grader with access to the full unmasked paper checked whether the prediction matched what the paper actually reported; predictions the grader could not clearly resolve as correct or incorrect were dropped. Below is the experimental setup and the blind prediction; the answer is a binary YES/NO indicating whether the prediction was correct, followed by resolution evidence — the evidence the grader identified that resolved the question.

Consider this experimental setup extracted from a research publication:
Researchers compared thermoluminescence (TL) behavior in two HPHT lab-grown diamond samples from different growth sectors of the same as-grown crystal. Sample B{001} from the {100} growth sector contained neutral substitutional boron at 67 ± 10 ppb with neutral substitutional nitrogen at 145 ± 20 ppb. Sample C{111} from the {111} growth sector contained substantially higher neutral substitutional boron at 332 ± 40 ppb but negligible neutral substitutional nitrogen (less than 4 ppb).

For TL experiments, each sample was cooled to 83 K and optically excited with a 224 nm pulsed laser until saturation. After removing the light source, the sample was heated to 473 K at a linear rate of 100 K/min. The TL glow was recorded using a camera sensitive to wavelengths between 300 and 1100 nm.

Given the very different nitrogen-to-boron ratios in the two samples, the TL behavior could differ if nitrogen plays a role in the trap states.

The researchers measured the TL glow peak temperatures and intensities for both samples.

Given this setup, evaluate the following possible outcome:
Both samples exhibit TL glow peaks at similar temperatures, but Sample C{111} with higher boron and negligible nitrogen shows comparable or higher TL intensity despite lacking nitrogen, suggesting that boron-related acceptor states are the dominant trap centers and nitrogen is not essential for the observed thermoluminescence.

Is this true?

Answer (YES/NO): NO